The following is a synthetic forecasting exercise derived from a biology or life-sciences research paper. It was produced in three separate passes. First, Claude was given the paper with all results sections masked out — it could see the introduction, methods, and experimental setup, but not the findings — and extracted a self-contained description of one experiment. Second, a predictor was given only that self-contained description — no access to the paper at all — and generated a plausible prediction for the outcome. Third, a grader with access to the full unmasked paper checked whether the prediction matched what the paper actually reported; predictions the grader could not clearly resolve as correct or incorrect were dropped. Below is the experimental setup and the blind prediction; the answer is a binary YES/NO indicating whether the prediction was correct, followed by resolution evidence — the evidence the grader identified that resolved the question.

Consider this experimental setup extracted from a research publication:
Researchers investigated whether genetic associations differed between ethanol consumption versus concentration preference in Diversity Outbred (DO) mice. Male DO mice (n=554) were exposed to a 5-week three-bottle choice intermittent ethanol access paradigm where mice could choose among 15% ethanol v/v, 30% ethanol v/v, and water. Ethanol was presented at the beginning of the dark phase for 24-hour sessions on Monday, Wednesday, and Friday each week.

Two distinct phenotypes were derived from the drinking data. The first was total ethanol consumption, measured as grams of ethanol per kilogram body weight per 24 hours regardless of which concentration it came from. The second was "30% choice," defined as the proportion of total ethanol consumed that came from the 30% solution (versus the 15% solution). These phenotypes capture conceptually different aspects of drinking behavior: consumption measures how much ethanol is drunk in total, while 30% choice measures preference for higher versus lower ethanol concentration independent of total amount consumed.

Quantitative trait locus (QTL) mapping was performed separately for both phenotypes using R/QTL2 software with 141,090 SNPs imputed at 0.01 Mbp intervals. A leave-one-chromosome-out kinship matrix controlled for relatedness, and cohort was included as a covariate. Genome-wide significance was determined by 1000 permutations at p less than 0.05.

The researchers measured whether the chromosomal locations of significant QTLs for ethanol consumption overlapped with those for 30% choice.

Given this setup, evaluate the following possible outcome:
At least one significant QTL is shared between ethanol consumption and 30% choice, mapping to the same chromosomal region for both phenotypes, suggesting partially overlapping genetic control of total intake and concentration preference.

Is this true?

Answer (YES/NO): NO